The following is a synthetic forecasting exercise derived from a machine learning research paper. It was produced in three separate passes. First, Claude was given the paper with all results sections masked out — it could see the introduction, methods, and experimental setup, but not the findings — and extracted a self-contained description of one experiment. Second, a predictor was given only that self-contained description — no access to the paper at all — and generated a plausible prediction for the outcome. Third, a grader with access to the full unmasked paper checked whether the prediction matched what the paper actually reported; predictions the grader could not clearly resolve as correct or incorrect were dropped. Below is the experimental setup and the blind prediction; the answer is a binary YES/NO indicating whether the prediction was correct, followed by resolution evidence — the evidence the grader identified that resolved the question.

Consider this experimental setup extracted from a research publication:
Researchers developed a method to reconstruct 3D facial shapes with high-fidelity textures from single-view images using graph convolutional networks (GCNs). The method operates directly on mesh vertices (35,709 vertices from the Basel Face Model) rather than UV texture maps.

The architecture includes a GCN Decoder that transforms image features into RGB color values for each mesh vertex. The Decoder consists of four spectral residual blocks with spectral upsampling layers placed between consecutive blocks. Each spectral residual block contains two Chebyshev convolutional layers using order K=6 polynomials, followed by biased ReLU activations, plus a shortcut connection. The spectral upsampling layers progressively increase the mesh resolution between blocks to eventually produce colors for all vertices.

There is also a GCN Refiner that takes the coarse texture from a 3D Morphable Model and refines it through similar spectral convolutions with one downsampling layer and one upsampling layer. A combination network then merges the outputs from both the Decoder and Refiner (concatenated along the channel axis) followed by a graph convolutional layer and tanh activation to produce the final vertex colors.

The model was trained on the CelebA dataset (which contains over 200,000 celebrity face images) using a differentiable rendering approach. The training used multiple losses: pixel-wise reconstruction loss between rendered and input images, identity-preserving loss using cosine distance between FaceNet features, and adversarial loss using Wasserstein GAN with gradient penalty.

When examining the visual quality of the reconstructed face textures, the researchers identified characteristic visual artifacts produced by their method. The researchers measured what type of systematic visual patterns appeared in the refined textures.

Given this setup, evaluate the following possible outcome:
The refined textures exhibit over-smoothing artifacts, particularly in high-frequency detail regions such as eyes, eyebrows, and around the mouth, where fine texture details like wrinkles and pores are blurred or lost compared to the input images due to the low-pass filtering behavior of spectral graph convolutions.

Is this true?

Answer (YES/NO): NO